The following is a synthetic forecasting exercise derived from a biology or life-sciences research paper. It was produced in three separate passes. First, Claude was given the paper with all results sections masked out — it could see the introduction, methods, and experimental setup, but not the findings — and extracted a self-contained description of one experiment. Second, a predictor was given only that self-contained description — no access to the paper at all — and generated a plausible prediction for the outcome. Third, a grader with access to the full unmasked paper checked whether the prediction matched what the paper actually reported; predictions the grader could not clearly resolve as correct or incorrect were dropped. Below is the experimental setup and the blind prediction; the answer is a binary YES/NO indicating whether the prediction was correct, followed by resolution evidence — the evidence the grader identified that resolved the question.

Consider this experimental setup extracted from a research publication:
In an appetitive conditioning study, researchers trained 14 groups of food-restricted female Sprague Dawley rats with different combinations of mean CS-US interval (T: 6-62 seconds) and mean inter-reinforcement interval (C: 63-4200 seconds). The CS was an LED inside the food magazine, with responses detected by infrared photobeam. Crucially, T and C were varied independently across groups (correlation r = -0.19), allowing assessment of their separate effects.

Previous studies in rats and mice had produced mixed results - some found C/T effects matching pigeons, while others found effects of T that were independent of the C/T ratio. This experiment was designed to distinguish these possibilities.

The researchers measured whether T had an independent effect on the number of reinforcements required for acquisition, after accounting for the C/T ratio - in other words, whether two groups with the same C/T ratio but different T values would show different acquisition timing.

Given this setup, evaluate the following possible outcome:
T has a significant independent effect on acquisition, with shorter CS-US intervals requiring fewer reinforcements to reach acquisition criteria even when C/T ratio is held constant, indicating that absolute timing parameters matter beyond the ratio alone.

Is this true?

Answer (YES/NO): NO